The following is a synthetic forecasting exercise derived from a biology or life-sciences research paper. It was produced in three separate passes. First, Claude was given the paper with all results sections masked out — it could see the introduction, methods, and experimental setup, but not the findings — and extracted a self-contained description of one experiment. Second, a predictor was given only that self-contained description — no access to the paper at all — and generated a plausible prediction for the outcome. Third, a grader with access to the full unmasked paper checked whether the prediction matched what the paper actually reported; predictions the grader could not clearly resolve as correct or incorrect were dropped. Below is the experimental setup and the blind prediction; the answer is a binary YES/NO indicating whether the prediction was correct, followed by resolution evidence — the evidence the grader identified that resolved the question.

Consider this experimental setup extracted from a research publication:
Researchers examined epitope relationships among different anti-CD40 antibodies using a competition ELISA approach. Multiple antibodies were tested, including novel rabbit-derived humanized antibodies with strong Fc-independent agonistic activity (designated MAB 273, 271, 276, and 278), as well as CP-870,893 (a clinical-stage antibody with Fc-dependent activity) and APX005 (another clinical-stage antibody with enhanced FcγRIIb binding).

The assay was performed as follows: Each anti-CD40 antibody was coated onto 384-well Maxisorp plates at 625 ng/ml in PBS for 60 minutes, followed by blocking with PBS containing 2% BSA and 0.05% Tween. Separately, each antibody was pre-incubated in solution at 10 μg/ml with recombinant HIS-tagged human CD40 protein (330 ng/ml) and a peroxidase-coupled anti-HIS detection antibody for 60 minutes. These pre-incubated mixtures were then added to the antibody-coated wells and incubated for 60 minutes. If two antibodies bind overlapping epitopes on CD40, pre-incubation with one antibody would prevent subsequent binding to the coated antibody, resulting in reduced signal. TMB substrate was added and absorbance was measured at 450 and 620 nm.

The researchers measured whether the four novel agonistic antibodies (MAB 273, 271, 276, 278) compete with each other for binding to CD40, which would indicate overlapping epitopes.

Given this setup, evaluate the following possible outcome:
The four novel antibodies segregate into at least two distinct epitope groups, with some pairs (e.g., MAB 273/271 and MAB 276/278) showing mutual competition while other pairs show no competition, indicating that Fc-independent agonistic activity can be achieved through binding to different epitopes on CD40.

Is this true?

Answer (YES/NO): NO